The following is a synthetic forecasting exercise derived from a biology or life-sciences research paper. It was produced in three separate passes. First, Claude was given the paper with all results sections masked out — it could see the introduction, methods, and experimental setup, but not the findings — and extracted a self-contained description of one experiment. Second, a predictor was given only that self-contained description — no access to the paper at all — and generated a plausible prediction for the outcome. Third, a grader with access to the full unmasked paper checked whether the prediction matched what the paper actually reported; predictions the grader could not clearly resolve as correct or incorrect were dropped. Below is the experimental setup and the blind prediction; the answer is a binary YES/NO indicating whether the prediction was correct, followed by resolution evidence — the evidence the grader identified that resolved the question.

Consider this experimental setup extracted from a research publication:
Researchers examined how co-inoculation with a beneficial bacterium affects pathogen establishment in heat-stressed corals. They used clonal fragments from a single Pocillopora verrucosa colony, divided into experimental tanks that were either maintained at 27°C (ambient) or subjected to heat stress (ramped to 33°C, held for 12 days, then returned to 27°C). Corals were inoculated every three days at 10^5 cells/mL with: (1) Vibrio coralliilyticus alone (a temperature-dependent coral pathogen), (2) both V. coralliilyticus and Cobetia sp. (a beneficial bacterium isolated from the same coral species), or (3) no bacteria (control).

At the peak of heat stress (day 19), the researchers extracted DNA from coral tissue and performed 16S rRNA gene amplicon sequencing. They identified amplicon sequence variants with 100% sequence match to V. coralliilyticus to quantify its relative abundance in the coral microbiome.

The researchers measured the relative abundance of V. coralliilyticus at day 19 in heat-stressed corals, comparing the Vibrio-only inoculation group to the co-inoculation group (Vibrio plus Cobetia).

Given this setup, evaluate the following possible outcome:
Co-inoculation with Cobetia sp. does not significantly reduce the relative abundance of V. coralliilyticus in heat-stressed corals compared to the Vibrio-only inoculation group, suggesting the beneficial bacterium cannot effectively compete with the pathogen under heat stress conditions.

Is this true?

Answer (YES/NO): YES